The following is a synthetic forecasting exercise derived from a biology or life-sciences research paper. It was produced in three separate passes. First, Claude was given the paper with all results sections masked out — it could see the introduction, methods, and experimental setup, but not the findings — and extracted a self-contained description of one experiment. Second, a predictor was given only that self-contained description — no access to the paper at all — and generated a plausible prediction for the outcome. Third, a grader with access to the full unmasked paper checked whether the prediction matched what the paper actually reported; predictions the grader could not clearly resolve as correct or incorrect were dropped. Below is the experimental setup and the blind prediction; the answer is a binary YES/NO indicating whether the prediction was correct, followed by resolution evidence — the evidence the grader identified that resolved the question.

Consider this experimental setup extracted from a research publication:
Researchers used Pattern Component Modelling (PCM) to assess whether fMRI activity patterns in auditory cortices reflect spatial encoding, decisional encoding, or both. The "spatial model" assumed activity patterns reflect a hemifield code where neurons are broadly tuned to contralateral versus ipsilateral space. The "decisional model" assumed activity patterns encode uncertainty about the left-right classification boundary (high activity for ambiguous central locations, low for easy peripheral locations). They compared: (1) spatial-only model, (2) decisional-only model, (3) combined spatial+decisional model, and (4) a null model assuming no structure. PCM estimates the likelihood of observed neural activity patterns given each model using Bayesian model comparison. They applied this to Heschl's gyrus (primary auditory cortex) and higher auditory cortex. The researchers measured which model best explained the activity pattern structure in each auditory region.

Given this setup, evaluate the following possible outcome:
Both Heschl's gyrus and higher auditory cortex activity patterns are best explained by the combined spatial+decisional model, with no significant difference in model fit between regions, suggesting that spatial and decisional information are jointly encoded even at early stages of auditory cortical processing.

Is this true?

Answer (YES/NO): NO